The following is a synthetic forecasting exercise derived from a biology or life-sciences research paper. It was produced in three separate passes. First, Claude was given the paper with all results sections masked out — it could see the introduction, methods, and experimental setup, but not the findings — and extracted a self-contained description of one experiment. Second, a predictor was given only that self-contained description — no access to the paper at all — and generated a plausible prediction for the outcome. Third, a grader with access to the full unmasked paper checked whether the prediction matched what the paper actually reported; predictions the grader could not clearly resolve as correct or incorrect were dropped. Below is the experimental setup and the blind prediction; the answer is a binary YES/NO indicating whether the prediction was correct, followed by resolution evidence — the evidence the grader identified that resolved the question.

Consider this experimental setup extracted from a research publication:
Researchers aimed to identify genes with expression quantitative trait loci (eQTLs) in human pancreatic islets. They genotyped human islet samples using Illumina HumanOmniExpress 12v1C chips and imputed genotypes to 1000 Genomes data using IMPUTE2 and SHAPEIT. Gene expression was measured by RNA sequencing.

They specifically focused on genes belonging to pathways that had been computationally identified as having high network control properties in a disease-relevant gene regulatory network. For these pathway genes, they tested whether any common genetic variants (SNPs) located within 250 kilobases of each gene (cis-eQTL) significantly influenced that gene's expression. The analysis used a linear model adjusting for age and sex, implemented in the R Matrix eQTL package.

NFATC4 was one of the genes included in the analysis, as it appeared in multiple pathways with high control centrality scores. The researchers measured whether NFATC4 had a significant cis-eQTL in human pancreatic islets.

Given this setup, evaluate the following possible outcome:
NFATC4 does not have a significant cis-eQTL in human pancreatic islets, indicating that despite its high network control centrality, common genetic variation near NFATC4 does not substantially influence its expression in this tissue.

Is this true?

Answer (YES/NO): NO